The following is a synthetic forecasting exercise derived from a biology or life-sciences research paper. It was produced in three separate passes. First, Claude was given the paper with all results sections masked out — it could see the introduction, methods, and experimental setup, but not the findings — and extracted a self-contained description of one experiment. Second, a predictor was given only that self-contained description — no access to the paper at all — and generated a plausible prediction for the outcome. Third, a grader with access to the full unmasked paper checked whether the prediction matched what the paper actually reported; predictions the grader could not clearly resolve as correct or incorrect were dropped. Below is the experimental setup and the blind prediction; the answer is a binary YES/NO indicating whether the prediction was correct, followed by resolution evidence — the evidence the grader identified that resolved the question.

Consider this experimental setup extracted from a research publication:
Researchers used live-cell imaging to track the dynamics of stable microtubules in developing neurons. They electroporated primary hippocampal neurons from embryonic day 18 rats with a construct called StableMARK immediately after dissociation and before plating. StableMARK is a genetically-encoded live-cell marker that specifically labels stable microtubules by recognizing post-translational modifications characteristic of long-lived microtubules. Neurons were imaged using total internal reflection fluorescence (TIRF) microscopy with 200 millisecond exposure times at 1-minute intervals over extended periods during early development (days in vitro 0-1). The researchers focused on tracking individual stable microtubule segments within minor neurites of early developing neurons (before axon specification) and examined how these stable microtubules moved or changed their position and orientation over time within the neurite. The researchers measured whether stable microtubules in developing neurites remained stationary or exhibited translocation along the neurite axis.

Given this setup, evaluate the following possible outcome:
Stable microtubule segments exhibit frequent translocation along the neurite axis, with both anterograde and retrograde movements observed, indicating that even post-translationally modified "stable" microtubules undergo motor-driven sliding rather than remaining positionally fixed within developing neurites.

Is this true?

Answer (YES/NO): NO